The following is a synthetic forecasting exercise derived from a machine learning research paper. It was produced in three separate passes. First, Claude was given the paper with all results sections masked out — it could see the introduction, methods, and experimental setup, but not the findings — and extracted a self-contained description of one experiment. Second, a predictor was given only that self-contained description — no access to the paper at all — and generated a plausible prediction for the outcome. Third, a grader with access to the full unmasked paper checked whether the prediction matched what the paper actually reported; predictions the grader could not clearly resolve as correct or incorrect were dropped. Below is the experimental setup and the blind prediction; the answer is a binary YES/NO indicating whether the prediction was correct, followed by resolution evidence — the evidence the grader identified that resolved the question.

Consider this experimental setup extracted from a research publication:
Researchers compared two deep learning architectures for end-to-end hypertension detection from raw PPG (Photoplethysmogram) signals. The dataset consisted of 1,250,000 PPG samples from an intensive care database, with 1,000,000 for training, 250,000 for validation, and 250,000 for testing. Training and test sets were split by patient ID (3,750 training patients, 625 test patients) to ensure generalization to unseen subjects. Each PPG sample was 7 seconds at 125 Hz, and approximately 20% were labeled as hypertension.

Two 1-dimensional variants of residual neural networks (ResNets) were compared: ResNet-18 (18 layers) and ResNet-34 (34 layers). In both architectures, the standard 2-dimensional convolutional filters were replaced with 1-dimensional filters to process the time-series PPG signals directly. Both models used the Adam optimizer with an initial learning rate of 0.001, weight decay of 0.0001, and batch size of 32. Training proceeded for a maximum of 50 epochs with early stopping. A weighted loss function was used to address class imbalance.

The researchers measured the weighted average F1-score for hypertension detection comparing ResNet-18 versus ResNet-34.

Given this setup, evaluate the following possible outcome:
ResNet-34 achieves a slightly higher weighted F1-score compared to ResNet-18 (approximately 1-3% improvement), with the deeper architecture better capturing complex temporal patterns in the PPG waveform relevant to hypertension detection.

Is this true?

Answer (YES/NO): NO